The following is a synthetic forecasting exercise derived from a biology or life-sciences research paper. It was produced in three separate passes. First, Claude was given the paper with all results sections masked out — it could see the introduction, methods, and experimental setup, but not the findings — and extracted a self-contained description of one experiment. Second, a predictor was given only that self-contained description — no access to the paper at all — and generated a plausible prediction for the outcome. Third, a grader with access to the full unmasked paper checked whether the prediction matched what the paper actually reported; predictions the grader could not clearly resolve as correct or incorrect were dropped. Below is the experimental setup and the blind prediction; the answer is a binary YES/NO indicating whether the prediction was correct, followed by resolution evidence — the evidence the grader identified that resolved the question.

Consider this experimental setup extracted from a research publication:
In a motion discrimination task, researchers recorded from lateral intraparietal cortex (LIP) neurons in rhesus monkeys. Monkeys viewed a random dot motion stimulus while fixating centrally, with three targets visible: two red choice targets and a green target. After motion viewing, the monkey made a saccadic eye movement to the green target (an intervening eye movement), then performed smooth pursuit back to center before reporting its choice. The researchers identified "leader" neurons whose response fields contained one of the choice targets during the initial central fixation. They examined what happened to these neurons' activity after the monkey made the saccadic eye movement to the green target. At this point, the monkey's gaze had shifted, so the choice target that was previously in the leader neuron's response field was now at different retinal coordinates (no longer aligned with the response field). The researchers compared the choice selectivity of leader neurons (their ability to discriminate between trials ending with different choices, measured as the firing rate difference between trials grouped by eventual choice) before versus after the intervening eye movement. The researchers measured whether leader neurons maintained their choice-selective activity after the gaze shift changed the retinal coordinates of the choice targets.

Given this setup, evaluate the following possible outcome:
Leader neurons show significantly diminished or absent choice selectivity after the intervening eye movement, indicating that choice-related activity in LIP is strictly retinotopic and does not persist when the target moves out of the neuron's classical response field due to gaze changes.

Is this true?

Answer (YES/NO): YES